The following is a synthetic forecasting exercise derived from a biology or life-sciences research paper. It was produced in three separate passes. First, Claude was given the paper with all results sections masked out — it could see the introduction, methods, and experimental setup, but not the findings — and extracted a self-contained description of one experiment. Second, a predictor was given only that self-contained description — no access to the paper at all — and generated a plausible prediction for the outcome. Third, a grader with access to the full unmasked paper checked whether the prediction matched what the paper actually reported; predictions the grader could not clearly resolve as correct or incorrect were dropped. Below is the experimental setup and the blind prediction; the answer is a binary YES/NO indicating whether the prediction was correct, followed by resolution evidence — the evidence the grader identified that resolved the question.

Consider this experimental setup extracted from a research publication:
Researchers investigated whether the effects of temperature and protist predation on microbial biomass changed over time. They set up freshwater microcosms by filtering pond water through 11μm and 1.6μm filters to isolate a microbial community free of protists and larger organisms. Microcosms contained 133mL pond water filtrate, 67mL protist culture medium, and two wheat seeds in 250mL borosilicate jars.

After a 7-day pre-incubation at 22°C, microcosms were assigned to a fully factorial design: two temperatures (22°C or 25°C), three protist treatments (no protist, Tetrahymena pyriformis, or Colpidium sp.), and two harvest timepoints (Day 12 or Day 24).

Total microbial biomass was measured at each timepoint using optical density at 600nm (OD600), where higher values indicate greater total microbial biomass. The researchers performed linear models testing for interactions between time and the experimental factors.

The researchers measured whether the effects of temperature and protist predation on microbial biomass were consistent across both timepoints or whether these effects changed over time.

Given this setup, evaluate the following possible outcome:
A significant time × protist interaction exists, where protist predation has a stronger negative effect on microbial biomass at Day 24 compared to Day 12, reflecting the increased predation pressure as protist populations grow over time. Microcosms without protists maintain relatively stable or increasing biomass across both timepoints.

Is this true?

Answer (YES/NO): NO